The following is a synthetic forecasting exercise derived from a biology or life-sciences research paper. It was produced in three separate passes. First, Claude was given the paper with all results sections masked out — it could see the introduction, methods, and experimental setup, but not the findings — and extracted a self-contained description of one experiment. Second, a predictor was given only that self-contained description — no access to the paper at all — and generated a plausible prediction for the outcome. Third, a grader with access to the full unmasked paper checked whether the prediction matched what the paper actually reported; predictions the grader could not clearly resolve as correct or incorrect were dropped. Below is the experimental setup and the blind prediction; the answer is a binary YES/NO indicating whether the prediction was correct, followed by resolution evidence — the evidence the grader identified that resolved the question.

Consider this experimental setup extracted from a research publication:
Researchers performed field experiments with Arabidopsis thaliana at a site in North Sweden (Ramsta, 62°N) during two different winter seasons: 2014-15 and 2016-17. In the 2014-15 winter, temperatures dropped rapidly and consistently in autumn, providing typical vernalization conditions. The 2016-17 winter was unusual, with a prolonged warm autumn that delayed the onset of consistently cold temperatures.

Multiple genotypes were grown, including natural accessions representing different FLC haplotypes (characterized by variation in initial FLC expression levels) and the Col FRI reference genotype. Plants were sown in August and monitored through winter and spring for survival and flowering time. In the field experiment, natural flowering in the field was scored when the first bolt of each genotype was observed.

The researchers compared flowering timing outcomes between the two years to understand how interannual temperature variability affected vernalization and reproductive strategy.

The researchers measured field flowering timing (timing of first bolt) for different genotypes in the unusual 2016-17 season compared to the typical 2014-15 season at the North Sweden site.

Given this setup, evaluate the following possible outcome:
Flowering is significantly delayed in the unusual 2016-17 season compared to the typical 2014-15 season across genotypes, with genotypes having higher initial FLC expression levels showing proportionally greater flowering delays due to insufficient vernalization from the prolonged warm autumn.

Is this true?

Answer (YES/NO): NO